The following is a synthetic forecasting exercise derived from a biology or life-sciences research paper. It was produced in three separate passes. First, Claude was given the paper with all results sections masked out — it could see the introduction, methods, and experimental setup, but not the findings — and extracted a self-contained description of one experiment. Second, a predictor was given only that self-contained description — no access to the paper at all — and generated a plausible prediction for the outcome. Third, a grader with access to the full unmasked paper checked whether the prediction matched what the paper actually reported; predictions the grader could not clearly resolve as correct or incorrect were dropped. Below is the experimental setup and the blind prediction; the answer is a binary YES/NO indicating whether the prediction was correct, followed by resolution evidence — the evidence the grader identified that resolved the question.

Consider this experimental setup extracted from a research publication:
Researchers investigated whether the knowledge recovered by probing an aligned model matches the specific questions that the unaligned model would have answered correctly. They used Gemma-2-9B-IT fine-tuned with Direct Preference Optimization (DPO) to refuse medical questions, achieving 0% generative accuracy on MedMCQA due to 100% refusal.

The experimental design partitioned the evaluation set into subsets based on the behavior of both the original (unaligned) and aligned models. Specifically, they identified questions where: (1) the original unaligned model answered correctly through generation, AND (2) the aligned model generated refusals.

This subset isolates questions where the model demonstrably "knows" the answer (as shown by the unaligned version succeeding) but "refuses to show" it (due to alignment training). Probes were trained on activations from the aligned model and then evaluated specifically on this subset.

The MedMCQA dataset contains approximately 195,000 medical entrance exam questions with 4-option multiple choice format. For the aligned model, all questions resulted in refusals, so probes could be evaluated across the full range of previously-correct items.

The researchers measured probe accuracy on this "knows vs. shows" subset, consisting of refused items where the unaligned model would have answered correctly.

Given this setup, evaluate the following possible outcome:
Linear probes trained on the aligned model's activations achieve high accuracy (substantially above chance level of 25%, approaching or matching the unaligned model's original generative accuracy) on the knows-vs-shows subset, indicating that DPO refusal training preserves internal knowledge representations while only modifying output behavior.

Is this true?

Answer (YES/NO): YES